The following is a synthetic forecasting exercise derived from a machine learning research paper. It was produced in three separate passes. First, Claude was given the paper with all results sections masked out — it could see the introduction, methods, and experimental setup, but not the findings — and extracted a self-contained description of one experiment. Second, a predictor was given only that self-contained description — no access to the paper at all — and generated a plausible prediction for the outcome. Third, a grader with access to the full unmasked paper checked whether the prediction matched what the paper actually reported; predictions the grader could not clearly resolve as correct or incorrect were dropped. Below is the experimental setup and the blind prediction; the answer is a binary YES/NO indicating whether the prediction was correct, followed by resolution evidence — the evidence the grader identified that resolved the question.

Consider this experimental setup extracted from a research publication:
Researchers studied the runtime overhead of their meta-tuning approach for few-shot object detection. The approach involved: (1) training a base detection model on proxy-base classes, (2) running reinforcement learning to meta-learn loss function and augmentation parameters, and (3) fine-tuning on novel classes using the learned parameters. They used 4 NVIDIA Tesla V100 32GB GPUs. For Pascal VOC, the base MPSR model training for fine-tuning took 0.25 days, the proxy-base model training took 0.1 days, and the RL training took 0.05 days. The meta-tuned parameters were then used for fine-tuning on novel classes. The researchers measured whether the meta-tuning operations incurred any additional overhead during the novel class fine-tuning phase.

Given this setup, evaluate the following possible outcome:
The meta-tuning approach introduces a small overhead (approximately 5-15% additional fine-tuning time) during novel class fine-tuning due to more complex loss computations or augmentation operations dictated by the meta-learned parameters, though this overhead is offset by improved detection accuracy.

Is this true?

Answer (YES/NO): NO